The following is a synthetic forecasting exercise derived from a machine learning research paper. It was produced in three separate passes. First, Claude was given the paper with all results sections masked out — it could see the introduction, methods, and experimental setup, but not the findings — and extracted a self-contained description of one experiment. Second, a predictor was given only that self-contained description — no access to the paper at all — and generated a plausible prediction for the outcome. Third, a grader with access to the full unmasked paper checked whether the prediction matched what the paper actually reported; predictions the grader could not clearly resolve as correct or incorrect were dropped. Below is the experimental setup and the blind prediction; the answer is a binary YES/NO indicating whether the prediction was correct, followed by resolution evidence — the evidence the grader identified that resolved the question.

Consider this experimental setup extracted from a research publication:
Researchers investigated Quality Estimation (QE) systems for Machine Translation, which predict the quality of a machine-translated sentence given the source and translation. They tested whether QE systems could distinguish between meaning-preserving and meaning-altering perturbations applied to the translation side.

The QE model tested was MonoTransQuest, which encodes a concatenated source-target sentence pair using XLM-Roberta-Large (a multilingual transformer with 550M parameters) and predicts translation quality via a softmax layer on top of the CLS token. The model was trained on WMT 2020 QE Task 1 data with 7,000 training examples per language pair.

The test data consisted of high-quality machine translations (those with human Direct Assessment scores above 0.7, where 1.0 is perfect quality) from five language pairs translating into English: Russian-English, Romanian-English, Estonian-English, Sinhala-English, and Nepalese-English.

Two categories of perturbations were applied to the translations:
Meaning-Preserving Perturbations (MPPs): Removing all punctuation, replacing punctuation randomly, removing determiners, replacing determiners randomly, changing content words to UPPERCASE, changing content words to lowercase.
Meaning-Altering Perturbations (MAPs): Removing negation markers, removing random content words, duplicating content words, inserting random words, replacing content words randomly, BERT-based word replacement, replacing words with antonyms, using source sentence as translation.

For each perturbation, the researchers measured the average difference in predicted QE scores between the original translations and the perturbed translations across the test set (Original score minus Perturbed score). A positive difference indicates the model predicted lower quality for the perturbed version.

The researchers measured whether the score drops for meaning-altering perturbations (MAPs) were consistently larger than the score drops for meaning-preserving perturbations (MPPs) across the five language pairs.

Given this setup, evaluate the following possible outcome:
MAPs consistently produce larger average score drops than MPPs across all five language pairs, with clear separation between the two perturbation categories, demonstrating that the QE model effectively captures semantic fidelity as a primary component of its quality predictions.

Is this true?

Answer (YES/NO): NO